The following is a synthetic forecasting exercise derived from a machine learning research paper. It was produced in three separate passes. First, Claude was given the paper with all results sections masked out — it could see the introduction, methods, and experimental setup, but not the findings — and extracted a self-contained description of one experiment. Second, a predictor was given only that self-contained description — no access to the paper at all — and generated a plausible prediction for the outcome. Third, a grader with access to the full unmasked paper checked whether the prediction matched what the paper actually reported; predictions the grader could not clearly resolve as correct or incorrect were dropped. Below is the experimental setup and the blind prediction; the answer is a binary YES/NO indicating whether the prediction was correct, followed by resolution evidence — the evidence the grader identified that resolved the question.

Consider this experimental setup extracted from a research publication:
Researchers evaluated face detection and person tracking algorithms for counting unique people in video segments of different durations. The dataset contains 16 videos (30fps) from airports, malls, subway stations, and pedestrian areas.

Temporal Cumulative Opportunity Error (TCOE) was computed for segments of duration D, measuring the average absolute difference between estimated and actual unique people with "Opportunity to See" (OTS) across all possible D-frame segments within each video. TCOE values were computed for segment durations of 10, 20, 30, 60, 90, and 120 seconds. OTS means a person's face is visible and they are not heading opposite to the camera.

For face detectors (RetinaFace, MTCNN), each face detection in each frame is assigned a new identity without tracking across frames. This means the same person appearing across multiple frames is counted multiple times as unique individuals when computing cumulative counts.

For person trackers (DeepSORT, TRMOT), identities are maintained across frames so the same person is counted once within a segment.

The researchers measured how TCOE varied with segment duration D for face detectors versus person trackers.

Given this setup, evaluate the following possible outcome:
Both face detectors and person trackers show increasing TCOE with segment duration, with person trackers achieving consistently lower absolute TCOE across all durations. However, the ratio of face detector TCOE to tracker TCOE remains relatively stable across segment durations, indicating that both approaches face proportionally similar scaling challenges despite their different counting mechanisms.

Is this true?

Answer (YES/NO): NO